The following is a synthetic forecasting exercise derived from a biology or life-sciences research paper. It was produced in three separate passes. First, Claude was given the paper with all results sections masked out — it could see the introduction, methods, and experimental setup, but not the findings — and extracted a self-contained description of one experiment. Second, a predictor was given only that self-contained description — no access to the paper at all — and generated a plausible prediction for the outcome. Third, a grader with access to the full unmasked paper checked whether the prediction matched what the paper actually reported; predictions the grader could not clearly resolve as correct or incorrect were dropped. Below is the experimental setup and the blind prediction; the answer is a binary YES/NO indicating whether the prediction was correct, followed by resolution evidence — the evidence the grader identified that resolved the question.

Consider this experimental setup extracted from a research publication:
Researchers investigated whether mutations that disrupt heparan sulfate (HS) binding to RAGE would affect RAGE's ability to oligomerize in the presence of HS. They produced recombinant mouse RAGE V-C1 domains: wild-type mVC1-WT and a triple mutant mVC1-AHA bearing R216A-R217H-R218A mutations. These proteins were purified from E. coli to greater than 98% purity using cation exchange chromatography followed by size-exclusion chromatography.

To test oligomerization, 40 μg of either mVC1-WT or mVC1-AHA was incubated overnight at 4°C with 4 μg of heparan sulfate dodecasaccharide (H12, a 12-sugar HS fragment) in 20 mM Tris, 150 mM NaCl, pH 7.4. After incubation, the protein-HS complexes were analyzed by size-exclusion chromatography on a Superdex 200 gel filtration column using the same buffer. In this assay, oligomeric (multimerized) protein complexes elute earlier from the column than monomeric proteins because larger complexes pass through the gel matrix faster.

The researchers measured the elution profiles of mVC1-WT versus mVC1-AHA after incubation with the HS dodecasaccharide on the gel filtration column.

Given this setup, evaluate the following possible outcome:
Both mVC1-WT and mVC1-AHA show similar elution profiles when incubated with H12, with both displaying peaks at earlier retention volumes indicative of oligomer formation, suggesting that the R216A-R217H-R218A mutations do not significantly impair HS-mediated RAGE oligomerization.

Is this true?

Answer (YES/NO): NO